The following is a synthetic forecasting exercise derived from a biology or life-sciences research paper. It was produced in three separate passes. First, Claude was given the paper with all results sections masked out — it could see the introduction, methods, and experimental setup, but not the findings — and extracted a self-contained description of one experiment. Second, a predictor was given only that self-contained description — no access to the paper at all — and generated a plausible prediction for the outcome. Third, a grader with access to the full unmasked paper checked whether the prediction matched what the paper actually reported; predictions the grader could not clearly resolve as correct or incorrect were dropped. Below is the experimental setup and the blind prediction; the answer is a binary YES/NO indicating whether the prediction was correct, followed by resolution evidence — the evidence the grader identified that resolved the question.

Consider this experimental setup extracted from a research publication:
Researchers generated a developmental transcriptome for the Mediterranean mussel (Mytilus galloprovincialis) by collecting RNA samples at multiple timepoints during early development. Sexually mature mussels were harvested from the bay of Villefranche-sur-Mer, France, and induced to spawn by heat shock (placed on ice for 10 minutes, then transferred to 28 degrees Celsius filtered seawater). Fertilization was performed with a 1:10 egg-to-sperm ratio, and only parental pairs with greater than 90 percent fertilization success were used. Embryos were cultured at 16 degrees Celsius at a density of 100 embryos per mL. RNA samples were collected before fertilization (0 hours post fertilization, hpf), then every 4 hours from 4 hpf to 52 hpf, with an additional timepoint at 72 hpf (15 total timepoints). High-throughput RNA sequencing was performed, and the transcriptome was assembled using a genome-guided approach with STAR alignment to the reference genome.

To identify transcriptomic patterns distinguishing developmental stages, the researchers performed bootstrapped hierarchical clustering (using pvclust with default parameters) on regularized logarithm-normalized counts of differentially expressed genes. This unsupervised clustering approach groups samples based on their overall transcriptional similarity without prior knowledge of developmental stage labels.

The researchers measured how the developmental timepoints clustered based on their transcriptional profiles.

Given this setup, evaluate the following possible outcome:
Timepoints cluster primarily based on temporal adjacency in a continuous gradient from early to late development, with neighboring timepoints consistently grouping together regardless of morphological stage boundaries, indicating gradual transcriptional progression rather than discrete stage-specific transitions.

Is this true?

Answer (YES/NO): NO